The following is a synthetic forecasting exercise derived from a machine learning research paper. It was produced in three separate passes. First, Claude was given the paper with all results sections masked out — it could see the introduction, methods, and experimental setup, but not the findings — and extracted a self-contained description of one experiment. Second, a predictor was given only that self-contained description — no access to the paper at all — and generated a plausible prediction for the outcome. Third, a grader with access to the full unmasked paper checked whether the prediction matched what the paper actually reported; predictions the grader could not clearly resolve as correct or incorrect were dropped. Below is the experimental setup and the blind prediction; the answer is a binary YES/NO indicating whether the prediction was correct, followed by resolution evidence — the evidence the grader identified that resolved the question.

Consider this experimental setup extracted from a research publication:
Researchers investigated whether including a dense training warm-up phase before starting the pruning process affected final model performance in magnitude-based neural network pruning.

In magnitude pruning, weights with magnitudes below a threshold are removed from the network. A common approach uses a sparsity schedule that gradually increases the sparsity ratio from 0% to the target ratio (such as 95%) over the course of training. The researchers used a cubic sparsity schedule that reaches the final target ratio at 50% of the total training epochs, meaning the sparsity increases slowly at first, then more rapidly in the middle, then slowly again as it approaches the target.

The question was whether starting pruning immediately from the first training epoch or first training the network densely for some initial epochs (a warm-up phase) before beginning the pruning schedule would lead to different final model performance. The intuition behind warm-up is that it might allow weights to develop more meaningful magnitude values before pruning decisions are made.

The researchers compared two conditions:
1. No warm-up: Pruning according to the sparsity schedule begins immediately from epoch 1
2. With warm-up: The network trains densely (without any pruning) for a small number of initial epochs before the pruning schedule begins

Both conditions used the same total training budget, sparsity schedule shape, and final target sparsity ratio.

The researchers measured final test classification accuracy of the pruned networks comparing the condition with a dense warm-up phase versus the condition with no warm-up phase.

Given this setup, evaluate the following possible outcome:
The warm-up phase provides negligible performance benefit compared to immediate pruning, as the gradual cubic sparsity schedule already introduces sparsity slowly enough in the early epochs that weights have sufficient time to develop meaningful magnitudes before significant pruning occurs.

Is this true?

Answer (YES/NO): YES